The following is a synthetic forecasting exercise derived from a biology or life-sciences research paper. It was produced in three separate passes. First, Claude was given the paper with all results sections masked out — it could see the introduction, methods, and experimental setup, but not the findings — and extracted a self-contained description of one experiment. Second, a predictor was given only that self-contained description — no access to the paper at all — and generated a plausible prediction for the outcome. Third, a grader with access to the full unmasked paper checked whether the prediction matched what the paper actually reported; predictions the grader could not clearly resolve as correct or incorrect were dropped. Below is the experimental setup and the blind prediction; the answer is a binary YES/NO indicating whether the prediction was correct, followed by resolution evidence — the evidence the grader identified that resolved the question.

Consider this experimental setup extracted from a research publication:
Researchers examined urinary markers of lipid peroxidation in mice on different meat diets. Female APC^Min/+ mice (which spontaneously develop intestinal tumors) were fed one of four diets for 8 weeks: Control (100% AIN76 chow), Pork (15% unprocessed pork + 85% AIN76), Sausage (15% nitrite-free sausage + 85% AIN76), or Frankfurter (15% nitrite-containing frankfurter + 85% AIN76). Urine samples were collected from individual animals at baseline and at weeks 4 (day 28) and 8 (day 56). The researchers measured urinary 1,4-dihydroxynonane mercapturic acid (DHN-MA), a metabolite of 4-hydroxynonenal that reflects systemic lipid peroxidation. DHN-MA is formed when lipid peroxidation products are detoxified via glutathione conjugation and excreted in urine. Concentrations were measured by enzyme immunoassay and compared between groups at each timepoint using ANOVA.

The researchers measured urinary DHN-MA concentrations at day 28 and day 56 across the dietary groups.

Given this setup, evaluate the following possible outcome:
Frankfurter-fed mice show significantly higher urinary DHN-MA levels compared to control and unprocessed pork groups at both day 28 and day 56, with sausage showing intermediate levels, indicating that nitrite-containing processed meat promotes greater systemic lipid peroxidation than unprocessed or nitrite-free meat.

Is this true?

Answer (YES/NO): NO